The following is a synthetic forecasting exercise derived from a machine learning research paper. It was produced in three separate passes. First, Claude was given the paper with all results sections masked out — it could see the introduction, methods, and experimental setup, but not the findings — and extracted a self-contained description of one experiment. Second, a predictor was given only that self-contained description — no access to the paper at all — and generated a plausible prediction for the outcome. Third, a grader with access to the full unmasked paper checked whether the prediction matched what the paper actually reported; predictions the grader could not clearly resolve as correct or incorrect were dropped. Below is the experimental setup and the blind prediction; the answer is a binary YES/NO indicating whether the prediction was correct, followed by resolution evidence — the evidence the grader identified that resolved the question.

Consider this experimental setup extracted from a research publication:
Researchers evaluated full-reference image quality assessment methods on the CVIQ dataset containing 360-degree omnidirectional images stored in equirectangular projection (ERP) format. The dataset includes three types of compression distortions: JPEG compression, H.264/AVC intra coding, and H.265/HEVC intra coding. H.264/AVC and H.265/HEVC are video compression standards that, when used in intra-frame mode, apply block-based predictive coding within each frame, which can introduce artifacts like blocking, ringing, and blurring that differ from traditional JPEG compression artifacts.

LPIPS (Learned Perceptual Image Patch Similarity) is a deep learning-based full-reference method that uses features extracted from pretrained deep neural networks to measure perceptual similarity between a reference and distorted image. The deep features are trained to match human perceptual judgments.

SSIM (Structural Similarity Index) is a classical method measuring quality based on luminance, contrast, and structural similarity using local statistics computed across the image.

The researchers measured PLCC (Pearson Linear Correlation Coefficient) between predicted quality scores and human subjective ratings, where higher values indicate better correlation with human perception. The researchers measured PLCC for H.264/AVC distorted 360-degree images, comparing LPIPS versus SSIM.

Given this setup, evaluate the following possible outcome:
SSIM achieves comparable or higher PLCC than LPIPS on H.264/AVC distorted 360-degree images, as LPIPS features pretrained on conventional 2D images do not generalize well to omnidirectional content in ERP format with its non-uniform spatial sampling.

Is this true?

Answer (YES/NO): NO